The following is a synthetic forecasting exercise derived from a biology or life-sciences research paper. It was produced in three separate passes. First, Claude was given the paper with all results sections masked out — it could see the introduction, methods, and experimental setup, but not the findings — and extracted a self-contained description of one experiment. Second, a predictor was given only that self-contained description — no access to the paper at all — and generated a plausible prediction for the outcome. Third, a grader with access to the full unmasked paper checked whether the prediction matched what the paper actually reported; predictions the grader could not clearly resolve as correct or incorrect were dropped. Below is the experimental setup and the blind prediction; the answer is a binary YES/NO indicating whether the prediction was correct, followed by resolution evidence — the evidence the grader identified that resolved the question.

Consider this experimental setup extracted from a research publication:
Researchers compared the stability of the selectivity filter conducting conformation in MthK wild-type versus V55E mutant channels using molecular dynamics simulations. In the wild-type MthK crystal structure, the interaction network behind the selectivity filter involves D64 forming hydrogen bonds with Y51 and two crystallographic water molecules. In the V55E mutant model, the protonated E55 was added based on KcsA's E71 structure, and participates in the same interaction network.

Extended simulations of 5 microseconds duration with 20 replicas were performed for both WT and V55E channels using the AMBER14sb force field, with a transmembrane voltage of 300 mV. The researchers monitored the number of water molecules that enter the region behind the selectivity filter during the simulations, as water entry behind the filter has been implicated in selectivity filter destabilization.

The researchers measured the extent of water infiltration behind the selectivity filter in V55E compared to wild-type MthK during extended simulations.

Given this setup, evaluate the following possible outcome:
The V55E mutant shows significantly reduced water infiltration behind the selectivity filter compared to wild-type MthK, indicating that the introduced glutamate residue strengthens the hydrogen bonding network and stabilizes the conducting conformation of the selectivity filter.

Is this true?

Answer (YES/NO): NO